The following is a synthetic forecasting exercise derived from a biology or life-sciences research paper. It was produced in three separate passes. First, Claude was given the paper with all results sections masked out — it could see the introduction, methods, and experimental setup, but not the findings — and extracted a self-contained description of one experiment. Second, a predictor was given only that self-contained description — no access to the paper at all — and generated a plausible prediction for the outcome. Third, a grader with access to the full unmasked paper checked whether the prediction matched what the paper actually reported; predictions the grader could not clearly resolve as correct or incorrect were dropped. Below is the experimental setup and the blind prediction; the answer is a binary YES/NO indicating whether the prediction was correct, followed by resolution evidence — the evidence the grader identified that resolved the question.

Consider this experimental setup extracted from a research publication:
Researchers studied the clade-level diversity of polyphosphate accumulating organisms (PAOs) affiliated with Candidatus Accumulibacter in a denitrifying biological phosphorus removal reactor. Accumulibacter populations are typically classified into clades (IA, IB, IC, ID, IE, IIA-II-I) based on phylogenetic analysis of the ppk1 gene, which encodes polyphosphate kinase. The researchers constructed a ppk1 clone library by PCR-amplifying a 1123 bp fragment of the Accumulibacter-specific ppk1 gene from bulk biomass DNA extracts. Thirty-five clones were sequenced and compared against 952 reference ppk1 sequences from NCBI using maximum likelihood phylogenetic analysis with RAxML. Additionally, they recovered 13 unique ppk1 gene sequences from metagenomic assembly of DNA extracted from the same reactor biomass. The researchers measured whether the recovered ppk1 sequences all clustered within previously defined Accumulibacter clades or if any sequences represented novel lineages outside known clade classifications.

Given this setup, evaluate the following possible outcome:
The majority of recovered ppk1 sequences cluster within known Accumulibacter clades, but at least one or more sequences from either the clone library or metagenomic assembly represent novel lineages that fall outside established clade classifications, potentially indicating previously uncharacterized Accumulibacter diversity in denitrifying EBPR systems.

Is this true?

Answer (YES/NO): YES